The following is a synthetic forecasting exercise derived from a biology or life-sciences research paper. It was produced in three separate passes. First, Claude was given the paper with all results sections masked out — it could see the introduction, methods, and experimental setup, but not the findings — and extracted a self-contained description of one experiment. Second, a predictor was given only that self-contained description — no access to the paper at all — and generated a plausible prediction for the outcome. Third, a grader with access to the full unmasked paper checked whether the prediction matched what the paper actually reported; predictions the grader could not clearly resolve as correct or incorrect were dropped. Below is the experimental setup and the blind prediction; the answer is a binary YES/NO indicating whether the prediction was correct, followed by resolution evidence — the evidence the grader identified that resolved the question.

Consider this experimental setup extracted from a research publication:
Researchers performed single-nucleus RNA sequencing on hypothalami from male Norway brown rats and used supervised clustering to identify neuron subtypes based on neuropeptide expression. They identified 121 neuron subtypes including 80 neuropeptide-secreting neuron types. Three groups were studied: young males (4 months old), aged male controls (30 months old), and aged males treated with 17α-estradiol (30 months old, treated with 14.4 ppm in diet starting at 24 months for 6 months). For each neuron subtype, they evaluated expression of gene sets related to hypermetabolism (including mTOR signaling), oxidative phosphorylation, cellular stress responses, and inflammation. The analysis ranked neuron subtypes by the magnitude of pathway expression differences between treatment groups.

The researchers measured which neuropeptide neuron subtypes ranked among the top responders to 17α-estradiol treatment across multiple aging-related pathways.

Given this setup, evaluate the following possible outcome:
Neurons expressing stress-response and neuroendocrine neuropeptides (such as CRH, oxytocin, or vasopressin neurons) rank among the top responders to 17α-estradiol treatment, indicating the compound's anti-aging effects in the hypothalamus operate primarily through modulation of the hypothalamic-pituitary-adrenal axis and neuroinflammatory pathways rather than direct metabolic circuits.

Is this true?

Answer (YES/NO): NO